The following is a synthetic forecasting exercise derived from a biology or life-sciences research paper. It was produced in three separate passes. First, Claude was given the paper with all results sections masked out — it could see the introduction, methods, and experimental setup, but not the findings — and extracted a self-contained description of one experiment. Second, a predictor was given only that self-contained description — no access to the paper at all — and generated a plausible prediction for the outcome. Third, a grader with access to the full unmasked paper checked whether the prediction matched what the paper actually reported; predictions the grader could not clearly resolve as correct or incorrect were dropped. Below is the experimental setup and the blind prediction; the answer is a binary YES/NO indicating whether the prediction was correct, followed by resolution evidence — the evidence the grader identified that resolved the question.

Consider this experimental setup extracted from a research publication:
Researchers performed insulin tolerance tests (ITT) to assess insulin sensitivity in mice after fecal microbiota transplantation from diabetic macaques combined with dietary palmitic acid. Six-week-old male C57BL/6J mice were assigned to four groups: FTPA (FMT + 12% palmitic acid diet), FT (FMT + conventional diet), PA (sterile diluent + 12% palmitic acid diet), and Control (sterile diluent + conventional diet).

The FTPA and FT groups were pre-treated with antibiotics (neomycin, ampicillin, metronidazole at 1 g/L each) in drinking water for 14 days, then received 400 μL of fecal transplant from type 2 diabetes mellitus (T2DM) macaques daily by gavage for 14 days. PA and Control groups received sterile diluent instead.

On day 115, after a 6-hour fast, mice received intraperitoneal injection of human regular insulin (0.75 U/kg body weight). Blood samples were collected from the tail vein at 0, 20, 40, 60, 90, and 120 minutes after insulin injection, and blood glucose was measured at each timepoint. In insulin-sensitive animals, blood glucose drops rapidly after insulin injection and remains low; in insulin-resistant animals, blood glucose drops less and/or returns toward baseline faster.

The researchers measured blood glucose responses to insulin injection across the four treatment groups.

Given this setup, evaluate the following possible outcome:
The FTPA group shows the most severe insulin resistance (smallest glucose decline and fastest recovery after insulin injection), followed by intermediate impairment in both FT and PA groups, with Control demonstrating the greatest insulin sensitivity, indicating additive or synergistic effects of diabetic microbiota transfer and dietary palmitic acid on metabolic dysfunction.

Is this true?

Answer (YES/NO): YES